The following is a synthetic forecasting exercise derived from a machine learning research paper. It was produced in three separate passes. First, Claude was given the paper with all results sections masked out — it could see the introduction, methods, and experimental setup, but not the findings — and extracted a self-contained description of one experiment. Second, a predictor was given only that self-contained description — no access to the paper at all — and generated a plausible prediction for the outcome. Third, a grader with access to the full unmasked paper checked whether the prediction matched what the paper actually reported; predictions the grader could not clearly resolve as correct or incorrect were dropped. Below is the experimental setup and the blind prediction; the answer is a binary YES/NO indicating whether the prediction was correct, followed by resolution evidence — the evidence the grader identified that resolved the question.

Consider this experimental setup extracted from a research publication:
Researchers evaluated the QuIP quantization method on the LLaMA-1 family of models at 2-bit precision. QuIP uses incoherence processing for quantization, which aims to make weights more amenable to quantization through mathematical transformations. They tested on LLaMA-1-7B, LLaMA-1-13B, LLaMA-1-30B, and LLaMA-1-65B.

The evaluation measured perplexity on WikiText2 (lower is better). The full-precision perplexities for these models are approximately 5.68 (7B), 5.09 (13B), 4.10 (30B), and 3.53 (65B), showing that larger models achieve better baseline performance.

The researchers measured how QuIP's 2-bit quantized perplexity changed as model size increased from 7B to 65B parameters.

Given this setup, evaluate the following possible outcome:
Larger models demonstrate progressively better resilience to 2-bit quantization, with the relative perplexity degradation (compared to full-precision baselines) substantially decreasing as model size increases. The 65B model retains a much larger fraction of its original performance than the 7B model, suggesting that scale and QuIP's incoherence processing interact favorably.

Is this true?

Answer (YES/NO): YES